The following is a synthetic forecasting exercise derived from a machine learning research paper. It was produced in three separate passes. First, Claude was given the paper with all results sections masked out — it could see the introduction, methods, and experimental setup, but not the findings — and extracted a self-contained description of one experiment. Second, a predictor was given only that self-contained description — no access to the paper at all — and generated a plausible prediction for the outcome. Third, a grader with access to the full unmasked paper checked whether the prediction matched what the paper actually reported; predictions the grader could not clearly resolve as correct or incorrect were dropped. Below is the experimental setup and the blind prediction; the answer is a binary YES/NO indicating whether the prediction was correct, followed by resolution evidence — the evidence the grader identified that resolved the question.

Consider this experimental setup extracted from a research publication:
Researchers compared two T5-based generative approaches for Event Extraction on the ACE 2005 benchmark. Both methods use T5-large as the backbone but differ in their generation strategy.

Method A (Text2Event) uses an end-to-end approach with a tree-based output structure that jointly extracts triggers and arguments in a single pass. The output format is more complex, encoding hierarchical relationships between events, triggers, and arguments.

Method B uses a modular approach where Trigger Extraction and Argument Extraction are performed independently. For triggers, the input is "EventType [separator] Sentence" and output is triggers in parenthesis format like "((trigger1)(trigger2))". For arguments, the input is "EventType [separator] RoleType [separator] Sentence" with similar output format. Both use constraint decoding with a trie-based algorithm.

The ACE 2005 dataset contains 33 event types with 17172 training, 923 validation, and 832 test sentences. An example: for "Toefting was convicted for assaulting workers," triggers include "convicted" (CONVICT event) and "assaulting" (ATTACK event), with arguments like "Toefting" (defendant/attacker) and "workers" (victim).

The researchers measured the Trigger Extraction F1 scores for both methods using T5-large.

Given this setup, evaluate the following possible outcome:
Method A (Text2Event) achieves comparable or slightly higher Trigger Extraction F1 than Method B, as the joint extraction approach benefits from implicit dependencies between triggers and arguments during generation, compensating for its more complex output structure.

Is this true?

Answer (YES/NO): YES